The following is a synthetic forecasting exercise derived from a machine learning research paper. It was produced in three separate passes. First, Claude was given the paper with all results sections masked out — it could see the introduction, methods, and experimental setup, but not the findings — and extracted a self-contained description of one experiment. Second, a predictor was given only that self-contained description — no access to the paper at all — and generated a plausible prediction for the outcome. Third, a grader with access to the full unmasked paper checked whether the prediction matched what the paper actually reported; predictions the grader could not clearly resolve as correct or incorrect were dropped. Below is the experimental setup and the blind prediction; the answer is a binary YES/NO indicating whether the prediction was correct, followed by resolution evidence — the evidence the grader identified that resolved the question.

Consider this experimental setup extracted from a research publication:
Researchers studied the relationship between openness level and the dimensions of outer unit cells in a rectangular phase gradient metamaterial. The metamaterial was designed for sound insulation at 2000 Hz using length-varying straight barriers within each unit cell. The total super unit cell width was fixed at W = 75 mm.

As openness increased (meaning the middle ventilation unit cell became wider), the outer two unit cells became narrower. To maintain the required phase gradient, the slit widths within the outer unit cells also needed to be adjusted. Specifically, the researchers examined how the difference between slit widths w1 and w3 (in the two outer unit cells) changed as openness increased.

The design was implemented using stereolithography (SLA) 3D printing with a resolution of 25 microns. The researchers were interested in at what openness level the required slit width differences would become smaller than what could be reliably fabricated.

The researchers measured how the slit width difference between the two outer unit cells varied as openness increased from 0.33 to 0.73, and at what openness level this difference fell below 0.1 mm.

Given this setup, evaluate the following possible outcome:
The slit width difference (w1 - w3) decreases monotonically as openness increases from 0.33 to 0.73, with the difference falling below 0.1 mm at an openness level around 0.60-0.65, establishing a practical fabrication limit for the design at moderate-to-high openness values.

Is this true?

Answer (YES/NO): NO